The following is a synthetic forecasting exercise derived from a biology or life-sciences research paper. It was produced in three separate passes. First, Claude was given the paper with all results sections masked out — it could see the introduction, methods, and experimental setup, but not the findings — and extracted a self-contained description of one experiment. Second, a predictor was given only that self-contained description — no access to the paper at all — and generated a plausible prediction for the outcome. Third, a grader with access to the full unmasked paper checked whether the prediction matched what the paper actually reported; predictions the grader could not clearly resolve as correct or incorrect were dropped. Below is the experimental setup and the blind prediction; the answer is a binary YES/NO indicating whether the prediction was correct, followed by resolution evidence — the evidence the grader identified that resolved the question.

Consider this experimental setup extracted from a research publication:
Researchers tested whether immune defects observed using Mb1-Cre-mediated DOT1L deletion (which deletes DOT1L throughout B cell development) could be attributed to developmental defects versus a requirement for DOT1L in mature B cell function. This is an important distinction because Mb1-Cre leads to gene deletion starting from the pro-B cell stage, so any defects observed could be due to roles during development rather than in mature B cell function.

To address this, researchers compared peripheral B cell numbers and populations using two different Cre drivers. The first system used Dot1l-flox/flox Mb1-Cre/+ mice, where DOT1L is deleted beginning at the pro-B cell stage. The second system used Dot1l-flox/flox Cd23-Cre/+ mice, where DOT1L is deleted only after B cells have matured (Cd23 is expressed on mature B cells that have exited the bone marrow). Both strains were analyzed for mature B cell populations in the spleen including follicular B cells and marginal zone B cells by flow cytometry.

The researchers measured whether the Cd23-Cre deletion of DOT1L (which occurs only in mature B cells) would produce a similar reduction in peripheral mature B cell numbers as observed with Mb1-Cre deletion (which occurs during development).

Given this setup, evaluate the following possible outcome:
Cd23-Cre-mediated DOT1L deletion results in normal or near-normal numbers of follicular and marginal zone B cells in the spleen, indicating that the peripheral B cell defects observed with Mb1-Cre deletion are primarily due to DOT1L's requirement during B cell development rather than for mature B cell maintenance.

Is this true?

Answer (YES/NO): YES